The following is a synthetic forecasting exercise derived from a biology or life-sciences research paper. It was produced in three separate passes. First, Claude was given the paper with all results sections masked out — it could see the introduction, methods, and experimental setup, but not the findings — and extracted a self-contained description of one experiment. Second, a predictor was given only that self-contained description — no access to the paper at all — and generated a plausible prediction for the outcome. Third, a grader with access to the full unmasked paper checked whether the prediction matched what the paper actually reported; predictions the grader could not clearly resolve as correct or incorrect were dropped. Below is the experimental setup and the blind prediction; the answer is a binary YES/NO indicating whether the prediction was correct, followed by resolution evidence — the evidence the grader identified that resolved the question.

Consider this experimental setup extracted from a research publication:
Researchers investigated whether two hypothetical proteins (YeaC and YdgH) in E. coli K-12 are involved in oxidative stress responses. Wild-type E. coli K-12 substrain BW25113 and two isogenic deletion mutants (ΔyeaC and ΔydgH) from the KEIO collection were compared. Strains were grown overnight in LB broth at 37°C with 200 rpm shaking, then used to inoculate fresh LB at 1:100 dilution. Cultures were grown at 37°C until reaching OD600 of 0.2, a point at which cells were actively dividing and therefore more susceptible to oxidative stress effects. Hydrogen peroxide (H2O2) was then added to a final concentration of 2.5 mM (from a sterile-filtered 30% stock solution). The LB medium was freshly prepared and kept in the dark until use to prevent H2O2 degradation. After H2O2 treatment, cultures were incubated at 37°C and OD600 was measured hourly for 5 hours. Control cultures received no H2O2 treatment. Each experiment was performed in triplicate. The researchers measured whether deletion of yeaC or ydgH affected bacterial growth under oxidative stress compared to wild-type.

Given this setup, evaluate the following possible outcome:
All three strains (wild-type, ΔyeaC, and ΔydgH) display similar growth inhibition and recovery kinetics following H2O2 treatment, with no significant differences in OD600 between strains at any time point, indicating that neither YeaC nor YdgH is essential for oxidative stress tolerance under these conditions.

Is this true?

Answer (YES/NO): NO